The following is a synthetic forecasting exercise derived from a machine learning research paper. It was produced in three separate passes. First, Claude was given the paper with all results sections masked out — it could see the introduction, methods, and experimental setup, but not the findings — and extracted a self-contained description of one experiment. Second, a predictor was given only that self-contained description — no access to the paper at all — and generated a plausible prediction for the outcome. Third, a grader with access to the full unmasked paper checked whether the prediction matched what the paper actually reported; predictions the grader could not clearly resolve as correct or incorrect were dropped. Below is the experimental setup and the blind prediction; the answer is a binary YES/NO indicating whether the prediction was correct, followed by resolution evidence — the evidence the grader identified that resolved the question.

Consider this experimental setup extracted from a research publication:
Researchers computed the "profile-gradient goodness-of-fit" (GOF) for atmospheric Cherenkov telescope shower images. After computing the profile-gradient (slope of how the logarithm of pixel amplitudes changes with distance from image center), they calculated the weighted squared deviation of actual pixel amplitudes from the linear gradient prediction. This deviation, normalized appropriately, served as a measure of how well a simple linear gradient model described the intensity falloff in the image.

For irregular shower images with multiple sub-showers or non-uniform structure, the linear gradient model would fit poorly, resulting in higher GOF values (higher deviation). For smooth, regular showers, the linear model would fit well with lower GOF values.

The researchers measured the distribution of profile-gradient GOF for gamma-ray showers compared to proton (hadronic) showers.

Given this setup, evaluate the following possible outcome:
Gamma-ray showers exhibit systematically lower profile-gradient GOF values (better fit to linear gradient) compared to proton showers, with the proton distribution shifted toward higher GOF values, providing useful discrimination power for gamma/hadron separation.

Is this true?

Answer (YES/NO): YES